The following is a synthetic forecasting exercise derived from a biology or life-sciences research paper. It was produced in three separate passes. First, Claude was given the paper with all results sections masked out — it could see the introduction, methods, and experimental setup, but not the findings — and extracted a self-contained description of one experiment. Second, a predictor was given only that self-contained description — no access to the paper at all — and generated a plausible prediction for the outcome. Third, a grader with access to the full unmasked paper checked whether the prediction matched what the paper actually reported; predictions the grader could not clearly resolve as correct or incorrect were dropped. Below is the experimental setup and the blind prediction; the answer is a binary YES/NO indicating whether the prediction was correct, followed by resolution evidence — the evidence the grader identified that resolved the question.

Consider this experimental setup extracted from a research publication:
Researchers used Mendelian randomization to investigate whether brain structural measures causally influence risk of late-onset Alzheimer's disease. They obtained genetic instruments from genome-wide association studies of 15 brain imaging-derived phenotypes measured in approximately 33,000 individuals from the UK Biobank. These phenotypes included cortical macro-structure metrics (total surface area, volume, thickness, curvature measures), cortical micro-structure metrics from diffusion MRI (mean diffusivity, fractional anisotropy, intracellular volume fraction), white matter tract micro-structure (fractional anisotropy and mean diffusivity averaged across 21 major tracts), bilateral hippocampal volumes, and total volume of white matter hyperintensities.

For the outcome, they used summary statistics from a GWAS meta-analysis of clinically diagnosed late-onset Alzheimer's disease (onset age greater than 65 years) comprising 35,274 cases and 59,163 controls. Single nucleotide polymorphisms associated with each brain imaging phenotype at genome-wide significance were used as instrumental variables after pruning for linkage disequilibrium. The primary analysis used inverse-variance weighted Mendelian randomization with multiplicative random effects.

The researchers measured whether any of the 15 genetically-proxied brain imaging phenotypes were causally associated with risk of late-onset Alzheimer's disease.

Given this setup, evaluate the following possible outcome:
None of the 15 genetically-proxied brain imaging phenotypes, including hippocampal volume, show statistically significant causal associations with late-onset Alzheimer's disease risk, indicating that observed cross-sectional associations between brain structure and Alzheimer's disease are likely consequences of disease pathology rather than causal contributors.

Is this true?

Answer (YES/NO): YES